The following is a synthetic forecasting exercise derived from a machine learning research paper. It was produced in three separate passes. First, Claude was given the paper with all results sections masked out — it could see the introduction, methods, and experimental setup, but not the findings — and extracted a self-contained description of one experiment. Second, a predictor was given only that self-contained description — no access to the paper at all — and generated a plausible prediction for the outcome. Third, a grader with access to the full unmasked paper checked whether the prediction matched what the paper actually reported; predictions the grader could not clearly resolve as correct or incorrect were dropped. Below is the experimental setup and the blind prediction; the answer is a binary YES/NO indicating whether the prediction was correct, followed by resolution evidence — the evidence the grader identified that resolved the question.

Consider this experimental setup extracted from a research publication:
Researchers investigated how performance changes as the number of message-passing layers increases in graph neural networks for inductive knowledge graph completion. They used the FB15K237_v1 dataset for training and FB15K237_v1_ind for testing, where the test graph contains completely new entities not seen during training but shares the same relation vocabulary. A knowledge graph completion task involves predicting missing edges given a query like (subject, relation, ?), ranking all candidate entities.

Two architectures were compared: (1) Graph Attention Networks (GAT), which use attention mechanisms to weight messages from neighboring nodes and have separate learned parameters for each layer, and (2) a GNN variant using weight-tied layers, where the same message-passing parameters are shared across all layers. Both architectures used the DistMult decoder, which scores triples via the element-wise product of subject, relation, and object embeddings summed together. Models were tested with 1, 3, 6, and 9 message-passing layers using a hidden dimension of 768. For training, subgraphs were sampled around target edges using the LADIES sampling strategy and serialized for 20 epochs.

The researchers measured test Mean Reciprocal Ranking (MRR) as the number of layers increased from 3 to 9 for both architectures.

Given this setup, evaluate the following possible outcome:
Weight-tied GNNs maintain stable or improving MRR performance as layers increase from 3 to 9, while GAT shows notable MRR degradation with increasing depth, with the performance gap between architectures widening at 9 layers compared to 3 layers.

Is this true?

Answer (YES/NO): YES